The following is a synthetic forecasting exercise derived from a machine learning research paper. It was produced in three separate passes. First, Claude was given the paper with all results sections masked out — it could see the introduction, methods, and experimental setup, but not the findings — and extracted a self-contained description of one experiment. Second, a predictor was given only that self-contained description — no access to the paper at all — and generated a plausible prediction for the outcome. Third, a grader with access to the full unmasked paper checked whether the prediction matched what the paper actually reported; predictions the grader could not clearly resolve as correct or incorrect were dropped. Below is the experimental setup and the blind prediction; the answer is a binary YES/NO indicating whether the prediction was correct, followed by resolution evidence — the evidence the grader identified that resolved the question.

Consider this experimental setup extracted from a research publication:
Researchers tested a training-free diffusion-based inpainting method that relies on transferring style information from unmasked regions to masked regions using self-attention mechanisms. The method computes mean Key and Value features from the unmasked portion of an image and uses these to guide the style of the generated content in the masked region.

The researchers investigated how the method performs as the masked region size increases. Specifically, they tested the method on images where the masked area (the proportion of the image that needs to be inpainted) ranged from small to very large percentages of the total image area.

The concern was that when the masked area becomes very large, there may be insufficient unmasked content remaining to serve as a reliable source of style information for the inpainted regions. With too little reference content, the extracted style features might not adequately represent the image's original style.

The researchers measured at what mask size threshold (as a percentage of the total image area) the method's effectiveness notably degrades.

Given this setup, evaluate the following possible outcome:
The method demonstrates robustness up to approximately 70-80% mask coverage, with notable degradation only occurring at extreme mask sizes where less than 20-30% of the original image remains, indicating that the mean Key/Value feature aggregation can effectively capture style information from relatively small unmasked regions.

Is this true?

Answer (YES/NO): NO